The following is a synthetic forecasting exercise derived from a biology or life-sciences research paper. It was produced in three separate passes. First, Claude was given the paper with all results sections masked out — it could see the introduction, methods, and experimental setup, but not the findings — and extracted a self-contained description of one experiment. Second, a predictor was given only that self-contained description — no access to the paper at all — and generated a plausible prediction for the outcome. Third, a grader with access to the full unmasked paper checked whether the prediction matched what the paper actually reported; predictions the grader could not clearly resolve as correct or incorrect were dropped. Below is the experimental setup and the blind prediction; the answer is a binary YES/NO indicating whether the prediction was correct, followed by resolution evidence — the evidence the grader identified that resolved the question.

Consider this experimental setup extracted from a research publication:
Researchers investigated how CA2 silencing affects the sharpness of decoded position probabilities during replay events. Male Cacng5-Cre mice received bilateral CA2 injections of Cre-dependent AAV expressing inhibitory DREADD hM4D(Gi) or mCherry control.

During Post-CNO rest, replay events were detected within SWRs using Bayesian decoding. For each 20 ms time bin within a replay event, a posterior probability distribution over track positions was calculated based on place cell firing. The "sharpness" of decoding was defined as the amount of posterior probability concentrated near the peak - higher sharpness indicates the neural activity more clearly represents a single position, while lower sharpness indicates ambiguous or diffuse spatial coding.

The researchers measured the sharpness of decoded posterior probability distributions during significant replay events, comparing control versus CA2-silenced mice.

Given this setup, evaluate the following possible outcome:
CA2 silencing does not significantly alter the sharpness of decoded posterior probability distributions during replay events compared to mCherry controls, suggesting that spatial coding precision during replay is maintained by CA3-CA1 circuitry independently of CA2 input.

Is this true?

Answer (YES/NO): NO